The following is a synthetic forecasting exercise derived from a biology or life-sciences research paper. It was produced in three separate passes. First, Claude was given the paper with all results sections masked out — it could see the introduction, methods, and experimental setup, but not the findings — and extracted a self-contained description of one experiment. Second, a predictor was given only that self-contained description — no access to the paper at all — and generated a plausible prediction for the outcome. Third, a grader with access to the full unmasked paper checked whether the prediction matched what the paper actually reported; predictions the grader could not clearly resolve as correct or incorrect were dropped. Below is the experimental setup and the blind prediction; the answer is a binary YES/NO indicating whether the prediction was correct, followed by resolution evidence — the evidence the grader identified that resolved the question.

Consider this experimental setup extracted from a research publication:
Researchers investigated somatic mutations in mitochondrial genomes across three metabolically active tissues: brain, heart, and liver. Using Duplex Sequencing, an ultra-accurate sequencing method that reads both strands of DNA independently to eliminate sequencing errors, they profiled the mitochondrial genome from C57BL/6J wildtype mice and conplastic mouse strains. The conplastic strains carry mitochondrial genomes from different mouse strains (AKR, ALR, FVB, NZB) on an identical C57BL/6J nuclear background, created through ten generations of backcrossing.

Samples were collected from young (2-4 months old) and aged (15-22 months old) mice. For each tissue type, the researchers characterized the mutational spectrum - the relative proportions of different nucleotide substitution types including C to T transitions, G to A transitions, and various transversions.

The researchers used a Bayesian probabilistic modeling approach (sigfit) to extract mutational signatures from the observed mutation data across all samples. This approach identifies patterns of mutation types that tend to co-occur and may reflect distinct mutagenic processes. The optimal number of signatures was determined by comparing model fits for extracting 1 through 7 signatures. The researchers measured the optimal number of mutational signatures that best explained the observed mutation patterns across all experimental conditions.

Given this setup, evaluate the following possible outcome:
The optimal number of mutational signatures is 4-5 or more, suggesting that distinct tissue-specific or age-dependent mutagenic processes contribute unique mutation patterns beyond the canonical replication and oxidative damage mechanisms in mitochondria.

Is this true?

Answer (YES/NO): NO